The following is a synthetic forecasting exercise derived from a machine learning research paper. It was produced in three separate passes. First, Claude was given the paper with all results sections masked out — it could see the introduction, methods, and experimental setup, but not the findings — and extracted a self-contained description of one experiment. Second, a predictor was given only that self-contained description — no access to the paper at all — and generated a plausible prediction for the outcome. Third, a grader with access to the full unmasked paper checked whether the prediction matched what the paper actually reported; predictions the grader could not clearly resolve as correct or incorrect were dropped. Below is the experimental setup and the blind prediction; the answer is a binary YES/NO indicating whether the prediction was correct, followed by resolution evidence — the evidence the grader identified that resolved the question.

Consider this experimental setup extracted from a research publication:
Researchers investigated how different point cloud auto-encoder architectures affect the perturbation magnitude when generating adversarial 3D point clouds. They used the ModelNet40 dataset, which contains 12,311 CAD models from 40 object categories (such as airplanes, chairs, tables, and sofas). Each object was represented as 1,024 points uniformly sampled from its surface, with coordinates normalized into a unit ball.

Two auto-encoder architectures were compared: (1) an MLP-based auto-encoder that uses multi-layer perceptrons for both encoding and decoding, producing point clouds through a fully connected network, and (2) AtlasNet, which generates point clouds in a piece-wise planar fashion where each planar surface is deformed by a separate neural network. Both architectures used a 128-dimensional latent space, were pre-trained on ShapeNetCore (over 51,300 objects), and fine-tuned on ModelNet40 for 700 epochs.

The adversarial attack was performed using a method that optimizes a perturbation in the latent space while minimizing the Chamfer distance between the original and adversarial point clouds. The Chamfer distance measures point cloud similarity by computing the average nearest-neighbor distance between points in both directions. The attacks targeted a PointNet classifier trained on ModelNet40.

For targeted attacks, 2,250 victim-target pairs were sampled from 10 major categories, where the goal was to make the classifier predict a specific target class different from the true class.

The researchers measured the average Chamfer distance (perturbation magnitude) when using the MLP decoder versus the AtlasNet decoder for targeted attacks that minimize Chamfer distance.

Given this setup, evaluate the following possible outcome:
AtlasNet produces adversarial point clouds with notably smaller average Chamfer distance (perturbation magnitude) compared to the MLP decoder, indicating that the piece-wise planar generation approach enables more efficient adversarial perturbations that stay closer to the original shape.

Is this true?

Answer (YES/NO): YES